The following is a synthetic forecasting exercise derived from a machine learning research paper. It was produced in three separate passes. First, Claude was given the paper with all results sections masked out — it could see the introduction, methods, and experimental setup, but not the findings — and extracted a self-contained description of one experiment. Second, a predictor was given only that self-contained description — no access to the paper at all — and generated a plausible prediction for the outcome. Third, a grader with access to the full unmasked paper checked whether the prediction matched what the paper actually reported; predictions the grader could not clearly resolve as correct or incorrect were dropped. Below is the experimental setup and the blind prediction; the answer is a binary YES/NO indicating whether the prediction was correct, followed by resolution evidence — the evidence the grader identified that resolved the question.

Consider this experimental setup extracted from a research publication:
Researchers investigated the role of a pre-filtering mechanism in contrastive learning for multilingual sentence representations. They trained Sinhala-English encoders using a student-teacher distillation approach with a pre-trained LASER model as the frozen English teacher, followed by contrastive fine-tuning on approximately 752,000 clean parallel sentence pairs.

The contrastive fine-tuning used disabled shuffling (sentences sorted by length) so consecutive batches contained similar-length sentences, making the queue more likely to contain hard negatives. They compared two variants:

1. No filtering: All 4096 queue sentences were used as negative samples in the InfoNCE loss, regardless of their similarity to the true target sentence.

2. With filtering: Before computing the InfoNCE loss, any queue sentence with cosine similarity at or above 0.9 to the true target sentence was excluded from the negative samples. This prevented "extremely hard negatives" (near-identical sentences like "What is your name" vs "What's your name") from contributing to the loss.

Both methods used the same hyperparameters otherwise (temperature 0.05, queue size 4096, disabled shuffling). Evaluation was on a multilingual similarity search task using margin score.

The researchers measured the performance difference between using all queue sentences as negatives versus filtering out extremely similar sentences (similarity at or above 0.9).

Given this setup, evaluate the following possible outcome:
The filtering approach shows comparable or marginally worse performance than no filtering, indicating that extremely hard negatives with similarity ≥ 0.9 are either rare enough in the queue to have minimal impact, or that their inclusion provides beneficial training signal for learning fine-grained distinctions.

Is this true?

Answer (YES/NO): NO